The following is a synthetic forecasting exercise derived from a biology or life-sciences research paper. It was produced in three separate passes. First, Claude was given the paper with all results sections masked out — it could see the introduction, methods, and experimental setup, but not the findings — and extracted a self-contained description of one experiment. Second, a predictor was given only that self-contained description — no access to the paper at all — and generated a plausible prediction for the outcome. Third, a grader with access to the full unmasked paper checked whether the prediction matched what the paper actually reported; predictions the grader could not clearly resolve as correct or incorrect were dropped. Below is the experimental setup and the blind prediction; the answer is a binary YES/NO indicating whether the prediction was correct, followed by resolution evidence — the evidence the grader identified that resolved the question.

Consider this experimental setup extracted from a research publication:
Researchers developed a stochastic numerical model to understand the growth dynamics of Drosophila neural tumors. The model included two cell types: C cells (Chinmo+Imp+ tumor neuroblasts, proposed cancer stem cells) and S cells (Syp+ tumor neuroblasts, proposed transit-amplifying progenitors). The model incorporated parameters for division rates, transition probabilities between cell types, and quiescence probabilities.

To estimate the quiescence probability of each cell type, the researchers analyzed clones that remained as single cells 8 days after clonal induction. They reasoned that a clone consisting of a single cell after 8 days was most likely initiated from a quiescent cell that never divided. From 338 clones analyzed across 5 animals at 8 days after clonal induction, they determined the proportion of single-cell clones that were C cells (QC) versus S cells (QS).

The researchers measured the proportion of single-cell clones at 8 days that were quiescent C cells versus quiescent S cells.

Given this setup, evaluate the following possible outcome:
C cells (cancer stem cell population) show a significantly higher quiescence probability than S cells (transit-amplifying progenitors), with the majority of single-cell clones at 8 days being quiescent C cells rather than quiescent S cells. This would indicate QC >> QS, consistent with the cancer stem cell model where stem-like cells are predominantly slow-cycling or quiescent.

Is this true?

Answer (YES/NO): NO